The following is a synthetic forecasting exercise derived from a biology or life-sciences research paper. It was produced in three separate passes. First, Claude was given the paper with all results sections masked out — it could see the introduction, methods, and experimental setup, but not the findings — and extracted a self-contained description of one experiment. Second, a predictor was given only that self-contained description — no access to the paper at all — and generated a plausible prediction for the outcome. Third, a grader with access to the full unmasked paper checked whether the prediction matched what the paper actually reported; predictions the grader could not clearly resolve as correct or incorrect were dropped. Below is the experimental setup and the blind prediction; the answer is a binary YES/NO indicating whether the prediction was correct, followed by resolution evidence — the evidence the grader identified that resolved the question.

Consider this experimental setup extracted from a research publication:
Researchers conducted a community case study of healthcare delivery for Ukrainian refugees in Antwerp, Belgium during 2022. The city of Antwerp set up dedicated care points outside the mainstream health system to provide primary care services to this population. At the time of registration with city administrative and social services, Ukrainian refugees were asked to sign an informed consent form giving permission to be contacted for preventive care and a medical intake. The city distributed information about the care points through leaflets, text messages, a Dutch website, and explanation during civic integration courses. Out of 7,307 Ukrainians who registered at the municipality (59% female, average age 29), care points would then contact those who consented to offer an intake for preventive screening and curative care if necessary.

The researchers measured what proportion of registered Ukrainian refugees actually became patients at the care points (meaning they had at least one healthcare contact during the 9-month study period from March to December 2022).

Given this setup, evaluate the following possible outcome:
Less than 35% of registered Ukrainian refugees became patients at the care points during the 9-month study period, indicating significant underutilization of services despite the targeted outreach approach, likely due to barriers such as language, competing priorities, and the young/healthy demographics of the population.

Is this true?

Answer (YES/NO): YES